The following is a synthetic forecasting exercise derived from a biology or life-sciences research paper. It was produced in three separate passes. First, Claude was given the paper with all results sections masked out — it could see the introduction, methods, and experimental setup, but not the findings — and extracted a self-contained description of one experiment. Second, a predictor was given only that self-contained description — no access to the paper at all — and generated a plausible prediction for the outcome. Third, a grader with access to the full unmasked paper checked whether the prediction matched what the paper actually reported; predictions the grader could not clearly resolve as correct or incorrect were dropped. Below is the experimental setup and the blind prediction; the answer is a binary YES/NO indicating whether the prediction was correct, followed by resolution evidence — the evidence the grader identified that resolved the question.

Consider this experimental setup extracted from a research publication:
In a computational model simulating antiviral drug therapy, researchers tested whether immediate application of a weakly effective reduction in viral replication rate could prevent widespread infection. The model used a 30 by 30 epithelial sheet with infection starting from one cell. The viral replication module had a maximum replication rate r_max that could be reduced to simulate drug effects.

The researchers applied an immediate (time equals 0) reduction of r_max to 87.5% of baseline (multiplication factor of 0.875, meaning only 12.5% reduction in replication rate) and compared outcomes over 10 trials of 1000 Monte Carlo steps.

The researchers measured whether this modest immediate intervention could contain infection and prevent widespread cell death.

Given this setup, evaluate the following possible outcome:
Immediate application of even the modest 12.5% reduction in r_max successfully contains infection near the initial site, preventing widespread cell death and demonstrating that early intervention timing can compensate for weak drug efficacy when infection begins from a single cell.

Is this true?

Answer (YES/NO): NO